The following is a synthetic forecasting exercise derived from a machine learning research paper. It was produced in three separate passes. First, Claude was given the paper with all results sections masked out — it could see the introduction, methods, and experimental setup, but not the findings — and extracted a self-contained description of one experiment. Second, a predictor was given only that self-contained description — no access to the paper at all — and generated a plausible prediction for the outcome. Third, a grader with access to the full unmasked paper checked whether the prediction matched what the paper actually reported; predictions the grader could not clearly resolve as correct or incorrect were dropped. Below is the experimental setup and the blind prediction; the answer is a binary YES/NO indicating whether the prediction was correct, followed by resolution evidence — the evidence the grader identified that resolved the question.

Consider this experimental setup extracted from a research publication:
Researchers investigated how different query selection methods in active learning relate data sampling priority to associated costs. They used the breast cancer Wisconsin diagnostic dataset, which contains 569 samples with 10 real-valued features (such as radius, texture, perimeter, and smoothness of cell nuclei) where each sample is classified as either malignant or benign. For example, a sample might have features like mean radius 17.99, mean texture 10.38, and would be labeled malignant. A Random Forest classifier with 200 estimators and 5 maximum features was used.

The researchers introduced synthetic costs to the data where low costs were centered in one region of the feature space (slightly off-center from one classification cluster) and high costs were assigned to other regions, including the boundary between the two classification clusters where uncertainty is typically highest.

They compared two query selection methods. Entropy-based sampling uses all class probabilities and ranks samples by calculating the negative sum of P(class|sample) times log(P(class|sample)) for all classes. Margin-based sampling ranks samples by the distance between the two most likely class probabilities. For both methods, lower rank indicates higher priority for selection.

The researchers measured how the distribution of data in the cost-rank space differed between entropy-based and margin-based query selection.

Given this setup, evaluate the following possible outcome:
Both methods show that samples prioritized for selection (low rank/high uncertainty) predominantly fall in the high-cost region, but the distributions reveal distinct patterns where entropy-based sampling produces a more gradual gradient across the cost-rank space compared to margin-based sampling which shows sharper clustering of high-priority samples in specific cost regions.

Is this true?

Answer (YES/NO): NO